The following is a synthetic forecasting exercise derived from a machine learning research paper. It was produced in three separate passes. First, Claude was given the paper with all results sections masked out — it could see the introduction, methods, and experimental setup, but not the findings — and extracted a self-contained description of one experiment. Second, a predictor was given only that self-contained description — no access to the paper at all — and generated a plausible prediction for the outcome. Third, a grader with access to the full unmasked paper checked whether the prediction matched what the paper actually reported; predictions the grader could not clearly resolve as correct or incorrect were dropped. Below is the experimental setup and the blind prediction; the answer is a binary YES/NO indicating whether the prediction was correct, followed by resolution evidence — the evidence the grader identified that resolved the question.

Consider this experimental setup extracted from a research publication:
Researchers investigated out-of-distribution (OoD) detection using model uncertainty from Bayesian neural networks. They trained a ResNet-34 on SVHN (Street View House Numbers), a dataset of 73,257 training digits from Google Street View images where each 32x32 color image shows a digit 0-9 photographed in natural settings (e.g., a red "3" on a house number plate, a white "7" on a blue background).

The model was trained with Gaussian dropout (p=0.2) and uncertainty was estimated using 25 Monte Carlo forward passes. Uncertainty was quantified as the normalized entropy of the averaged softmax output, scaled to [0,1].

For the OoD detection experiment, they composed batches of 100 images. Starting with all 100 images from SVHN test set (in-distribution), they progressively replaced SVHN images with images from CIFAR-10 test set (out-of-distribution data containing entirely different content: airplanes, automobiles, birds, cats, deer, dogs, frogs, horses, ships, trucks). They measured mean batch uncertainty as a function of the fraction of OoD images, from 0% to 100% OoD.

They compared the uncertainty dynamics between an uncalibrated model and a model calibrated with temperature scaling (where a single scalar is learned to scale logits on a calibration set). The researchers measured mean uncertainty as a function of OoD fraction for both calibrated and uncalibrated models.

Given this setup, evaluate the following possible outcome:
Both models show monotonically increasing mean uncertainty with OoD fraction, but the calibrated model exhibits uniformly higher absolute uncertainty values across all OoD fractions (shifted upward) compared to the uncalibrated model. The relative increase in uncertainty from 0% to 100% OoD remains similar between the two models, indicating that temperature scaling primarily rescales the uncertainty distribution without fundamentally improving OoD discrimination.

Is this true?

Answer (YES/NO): NO